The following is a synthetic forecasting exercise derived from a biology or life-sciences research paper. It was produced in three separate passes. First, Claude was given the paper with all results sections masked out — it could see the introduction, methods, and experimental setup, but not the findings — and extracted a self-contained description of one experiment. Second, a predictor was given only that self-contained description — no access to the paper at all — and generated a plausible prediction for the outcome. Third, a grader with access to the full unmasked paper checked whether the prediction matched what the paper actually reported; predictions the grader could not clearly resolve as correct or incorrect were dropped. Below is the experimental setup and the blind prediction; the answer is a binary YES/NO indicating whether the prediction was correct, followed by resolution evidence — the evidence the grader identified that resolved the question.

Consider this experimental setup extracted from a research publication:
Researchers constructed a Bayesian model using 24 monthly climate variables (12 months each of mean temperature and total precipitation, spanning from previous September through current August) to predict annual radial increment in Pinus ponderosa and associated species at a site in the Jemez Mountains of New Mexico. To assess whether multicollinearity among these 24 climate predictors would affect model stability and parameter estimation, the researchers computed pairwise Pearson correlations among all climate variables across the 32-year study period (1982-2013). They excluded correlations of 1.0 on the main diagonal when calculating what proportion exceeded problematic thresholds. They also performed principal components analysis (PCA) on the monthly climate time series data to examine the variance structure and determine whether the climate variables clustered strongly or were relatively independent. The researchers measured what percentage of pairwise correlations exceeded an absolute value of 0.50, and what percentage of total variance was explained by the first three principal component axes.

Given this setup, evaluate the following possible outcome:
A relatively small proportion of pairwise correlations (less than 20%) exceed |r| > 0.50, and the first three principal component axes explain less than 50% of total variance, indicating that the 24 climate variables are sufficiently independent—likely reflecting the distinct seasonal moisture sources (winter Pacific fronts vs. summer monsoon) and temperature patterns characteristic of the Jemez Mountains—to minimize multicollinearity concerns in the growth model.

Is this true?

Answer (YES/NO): YES